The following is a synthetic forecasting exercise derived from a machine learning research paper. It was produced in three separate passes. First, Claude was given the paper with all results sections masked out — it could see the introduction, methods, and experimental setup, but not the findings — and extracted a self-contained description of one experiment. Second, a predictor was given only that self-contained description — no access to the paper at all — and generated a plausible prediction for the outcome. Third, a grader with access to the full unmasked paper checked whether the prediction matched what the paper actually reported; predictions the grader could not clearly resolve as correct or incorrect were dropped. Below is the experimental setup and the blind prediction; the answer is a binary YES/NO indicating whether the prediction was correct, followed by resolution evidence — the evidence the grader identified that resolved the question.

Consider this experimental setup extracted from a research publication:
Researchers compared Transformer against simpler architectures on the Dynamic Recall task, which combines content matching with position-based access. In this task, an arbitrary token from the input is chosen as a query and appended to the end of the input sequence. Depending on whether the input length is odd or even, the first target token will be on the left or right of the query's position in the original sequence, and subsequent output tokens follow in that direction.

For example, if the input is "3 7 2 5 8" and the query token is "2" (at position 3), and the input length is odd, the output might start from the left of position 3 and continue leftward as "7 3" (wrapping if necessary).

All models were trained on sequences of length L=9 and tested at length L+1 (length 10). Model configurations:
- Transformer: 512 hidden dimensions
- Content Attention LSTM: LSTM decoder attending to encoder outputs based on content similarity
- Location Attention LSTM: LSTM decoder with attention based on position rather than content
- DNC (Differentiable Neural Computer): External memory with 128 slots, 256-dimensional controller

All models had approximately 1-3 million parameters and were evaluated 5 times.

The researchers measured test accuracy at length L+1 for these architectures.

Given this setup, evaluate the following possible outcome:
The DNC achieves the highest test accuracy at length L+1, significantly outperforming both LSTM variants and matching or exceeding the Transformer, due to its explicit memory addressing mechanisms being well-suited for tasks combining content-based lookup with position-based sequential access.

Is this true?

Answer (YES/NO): NO